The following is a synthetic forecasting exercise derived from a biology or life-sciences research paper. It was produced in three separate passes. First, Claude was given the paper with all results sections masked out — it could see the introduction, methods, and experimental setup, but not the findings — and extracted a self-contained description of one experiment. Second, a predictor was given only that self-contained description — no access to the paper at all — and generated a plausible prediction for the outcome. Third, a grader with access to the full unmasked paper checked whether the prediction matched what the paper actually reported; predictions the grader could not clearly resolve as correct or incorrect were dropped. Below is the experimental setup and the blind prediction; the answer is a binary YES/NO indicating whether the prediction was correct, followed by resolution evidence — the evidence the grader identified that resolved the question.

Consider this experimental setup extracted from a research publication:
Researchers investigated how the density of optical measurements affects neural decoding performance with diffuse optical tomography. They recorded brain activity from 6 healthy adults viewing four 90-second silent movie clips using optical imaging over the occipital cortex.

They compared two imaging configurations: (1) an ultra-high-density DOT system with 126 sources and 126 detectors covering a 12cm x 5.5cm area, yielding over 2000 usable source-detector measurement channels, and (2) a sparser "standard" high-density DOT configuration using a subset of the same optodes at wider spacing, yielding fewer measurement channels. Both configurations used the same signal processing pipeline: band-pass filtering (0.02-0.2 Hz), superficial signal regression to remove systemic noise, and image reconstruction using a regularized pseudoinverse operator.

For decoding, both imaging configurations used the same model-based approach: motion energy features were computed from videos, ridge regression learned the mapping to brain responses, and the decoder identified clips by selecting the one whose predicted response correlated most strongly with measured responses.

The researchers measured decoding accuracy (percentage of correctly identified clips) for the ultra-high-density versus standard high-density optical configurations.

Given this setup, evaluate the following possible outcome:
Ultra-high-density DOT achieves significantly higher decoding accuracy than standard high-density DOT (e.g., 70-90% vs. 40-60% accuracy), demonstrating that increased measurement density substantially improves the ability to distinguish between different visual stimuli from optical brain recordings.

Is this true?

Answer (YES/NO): NO